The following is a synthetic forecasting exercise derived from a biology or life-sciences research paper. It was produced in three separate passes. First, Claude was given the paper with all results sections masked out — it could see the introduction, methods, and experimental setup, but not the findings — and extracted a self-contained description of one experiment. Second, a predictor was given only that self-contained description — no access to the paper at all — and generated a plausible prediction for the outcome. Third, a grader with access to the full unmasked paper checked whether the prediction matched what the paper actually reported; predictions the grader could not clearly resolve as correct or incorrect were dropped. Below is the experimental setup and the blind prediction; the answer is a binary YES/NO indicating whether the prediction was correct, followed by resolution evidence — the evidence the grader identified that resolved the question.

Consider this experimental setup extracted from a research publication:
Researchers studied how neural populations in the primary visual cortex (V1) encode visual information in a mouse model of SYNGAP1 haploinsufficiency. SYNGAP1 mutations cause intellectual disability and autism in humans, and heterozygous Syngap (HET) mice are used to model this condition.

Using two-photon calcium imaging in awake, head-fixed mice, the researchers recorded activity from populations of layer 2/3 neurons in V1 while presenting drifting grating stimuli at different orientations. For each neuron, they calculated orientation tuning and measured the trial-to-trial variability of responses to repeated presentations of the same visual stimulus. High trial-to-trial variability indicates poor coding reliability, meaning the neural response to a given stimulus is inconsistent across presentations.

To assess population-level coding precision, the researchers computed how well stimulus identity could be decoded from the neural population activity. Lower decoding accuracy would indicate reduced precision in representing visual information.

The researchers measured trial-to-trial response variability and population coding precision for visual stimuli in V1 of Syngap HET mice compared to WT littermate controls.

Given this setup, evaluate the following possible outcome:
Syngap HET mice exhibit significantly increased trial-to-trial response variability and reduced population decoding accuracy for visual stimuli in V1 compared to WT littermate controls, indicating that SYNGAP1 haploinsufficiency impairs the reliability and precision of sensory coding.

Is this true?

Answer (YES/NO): YES